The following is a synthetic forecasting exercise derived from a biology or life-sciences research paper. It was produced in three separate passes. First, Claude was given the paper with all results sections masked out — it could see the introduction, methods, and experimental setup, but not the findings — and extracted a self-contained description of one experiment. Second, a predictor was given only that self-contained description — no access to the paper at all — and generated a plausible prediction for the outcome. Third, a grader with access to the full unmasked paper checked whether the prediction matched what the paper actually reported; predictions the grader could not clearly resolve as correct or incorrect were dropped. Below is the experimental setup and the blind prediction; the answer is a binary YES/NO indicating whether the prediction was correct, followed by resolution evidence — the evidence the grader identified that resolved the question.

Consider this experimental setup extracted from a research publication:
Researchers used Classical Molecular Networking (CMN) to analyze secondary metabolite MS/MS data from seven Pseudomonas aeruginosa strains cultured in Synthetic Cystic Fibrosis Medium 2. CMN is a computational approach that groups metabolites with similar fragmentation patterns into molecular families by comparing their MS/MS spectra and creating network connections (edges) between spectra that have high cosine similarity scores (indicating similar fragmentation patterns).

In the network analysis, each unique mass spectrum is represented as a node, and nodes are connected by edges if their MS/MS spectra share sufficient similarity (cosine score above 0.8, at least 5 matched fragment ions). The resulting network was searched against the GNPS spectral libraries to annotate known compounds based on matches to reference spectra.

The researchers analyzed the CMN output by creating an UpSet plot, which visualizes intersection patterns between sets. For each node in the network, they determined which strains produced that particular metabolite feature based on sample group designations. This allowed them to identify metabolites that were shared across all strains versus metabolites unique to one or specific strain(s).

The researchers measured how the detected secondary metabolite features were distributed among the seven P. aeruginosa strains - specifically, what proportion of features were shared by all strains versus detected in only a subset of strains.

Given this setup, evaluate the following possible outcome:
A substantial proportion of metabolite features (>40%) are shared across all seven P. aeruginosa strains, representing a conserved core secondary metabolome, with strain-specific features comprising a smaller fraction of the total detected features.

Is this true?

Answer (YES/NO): NO